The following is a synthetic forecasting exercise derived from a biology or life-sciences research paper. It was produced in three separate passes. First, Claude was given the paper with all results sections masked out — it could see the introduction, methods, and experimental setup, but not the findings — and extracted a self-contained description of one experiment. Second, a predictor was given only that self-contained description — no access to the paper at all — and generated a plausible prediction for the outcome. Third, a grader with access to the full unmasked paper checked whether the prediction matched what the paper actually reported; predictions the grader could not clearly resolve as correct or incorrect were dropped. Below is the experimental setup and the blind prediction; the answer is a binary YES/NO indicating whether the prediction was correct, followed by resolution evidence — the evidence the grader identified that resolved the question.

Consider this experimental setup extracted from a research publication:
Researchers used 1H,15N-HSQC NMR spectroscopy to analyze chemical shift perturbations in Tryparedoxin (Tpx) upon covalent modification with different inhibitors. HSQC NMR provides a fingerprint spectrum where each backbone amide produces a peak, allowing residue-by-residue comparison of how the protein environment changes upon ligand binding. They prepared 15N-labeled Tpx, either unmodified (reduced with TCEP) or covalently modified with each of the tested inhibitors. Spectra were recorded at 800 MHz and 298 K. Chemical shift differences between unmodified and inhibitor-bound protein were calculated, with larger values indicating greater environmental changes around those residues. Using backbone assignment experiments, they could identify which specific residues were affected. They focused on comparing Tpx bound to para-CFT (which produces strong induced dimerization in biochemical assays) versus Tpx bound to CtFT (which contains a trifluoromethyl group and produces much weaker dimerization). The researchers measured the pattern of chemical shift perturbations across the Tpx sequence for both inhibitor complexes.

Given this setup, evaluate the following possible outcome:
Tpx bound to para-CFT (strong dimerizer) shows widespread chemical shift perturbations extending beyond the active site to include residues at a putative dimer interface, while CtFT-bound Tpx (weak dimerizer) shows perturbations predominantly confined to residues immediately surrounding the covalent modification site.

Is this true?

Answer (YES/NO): NO